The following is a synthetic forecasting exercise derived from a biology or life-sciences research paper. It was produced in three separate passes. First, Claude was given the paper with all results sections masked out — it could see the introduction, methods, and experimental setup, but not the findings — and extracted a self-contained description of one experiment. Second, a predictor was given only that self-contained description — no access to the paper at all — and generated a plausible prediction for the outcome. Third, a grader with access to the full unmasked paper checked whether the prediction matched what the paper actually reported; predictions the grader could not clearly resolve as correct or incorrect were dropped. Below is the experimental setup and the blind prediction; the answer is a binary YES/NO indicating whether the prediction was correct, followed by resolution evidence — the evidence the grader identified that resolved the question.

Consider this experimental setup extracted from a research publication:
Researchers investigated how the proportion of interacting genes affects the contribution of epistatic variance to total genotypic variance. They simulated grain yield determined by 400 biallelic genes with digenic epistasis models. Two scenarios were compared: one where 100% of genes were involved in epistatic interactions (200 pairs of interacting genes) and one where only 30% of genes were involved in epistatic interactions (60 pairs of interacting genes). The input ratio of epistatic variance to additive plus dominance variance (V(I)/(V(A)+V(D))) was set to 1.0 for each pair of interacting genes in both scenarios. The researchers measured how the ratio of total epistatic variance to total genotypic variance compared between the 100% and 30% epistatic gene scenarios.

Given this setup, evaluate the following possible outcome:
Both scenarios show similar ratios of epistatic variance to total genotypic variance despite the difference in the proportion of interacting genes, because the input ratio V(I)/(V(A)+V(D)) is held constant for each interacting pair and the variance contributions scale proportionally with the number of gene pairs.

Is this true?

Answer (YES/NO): NO